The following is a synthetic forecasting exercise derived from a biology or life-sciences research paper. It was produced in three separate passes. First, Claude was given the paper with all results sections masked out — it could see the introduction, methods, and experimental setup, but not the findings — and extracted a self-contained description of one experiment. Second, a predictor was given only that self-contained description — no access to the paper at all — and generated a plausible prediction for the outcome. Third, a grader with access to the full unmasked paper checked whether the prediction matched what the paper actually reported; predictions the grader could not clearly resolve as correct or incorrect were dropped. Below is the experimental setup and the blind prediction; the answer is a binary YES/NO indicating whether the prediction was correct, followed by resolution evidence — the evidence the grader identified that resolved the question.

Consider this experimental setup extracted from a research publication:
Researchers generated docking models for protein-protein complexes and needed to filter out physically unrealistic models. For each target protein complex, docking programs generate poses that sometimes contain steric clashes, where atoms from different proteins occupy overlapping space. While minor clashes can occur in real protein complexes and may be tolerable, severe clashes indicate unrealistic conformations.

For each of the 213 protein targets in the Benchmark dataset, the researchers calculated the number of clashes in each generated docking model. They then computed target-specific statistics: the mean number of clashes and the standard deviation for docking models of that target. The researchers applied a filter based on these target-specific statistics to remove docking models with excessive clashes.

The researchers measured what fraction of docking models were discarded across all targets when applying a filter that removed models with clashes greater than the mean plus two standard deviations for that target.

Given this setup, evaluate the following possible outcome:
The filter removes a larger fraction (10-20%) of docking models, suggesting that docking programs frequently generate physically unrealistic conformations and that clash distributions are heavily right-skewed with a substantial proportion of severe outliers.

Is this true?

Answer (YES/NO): NO